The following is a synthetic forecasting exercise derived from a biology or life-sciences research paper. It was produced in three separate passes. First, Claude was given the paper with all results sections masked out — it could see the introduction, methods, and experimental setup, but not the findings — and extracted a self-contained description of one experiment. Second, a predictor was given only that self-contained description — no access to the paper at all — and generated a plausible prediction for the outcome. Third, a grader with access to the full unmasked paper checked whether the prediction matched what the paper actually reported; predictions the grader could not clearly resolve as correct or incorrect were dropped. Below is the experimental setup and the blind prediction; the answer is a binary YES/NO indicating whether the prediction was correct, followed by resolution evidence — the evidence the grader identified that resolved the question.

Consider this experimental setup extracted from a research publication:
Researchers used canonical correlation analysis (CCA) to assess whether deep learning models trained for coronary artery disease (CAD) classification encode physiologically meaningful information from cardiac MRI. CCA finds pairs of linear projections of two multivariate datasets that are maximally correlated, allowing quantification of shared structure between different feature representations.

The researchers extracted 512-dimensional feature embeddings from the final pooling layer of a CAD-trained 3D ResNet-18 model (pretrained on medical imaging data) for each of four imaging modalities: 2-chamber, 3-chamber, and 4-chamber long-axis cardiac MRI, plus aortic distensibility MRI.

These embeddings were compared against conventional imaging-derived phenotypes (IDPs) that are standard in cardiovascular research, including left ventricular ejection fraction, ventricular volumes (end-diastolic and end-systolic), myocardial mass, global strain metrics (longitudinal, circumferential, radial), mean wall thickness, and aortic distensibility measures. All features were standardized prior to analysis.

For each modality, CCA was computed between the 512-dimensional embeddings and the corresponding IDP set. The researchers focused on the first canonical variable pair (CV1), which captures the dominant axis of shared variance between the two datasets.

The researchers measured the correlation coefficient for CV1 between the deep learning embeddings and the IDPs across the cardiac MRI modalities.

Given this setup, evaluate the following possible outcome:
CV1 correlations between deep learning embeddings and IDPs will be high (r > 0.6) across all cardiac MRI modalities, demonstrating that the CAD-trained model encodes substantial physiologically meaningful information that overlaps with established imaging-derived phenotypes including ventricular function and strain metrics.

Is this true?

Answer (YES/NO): YES